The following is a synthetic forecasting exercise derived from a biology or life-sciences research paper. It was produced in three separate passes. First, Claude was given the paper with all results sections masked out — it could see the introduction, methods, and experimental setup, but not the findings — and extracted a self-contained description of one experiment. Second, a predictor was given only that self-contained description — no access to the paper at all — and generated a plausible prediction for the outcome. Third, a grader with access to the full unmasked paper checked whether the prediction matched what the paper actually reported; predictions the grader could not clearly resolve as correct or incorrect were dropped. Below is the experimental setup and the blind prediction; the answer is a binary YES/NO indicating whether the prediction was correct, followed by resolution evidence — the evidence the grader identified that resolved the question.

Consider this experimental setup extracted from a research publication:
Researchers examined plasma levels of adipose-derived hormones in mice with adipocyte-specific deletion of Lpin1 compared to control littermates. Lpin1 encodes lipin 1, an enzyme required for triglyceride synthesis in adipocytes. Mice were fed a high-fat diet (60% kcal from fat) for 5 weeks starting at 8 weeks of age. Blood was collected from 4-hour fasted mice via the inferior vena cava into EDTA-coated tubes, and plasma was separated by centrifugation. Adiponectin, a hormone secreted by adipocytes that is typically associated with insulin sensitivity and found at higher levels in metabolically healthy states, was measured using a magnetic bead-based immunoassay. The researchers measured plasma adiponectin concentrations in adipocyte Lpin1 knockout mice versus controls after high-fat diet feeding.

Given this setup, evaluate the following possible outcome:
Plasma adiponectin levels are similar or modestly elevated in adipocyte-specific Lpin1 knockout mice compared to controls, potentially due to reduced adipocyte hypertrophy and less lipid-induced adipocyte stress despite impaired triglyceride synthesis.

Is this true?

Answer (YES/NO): NO